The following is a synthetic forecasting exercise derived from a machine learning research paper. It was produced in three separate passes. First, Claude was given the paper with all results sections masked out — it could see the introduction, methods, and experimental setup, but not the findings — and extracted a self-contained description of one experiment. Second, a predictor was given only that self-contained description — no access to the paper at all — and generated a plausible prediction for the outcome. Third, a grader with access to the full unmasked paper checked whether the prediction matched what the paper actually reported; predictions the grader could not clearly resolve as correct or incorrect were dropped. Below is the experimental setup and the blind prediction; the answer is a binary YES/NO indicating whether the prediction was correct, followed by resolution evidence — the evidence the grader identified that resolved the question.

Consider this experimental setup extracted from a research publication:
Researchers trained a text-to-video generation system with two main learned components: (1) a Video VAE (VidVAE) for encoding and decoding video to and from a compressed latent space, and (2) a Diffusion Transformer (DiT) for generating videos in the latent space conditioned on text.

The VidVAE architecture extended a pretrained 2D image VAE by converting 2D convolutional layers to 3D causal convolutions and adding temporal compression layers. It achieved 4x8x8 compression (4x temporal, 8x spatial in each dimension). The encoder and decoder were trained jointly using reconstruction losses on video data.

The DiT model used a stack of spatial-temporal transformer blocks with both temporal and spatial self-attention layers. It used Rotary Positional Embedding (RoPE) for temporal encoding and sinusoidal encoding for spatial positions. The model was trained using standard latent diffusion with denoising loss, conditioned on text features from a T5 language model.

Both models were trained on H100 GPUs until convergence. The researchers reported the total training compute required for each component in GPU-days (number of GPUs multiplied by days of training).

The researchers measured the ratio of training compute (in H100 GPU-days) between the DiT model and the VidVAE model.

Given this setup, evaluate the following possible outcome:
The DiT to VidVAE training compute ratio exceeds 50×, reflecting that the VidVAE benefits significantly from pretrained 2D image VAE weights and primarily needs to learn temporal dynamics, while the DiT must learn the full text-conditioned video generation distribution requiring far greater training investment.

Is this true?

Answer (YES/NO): NO